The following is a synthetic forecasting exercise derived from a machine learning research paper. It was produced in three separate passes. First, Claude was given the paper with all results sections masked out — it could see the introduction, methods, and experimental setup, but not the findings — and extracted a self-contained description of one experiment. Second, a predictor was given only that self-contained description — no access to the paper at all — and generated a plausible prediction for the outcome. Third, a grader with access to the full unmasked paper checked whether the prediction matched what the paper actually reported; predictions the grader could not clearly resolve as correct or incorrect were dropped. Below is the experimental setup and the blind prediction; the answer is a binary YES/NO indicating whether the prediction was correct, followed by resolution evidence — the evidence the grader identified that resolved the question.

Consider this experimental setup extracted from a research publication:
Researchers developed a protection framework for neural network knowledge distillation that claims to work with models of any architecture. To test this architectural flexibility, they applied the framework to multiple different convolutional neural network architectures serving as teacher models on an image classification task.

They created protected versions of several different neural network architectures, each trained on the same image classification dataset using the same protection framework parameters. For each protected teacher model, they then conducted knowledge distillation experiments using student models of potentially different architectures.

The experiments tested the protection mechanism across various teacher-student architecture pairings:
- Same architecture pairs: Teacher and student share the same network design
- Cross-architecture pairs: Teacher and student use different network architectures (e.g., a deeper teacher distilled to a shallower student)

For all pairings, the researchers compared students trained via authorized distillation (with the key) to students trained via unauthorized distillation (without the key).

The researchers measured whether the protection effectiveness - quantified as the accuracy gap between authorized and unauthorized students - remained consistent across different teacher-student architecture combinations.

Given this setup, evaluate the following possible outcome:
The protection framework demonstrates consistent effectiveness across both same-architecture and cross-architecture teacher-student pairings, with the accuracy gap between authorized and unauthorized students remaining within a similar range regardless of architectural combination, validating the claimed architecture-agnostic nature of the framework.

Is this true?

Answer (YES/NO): NO